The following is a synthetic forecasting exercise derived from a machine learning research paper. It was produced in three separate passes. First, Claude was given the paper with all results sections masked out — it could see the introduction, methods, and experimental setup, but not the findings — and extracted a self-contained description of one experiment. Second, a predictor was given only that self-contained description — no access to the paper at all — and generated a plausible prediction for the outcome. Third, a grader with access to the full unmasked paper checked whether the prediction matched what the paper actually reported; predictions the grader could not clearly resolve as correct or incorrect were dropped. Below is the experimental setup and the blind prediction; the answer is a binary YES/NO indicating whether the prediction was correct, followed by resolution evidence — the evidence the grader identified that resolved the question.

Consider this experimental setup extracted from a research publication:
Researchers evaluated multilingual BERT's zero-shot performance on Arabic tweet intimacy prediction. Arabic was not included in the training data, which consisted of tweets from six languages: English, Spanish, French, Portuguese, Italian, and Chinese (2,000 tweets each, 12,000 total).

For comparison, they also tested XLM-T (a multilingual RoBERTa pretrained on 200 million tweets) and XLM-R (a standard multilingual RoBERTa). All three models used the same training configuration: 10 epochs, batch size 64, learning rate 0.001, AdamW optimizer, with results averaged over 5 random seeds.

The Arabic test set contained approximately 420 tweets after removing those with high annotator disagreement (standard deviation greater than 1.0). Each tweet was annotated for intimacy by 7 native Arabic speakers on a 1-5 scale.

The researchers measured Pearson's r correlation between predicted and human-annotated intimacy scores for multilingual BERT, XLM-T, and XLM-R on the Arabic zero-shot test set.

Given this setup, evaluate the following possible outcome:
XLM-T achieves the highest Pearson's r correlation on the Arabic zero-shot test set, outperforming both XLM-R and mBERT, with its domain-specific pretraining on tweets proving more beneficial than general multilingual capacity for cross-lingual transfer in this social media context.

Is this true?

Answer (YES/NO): YES